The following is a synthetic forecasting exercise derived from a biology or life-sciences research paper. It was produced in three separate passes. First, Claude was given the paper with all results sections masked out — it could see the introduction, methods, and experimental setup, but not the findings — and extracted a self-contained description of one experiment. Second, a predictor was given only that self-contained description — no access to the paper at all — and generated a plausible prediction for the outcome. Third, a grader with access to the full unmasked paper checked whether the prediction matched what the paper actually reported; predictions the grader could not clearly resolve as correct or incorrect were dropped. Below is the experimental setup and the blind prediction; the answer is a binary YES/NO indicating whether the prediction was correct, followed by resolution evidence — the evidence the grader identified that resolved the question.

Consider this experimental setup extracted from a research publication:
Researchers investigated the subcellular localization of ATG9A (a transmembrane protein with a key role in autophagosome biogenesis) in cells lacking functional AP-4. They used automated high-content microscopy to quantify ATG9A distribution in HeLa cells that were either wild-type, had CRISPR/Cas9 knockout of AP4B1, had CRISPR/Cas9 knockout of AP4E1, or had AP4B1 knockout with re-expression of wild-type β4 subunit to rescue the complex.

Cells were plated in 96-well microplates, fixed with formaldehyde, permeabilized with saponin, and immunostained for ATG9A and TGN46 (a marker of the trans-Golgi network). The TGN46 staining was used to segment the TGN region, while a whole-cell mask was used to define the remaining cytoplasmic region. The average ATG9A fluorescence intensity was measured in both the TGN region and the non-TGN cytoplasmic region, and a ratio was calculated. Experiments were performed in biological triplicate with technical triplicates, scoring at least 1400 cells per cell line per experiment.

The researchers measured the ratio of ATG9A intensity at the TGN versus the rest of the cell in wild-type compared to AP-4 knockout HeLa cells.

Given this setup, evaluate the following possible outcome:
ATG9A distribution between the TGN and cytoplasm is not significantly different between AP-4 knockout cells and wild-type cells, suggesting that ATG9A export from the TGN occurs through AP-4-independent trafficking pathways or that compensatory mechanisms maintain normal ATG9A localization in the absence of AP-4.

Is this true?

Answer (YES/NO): NO